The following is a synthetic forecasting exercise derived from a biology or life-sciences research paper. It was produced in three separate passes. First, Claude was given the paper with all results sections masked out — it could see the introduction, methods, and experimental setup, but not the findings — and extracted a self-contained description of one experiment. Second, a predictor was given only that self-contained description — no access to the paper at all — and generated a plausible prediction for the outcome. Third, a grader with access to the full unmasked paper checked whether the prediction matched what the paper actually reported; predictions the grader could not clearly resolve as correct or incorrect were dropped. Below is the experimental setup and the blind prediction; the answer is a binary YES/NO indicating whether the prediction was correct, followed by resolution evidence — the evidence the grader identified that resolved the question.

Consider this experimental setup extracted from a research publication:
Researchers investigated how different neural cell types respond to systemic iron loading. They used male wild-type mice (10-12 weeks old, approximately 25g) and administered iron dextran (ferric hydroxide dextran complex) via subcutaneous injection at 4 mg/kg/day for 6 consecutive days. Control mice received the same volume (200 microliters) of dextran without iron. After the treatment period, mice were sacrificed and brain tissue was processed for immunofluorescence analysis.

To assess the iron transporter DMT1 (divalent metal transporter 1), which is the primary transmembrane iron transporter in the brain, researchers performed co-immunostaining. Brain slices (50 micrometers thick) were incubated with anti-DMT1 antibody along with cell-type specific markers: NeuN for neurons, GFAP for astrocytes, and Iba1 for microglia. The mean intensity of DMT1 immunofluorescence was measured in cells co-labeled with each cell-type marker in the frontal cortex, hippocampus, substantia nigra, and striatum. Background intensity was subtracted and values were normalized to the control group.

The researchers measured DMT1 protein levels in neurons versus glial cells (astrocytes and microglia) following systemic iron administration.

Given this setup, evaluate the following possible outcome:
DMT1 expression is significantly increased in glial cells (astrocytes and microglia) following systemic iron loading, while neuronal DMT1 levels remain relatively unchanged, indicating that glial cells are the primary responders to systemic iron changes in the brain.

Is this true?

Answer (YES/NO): NO